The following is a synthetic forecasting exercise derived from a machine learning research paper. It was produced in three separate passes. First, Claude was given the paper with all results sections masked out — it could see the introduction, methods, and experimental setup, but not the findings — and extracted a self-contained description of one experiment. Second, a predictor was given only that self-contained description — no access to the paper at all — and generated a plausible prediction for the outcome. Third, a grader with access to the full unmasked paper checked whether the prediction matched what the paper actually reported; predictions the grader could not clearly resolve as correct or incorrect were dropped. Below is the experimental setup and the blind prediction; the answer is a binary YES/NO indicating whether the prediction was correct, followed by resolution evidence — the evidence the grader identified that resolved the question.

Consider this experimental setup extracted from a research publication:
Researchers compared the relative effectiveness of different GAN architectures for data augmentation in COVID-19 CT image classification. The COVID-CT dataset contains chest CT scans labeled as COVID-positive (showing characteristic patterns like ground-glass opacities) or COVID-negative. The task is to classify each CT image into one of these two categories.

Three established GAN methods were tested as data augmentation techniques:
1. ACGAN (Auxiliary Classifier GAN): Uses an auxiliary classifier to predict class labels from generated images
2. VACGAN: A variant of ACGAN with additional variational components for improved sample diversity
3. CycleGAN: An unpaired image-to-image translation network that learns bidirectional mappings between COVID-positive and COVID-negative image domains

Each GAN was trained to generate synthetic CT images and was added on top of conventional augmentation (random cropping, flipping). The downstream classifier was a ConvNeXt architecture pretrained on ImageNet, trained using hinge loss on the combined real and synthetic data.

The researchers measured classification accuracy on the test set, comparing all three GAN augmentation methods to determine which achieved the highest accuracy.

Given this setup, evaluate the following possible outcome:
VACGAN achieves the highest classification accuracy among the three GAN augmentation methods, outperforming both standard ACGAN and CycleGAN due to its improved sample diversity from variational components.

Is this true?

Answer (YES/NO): NO